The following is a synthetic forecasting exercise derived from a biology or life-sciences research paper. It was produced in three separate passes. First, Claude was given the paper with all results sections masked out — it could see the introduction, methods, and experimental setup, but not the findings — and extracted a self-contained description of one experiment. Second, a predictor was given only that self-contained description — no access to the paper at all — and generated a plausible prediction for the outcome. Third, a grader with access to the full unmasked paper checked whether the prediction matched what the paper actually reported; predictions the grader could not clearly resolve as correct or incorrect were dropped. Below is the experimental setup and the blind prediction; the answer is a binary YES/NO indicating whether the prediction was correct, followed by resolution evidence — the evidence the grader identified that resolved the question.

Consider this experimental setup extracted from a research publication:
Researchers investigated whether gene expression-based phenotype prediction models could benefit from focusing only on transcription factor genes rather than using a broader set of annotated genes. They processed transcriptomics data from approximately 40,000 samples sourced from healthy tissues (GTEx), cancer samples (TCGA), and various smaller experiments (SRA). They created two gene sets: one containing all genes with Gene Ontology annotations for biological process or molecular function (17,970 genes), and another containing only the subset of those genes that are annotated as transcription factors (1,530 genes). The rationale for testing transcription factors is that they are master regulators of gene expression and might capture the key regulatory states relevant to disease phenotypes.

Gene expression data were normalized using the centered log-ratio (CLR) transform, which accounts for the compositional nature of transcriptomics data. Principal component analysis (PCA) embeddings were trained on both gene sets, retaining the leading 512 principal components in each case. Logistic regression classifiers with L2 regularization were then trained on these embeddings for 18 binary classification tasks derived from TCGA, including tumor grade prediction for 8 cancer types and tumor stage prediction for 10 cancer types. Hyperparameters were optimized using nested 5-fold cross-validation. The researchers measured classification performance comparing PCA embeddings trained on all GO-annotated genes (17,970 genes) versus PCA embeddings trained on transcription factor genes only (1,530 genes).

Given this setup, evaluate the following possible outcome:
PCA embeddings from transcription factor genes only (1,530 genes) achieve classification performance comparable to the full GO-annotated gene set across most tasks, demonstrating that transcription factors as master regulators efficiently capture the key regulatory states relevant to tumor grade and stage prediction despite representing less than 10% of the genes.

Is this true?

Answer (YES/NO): YES